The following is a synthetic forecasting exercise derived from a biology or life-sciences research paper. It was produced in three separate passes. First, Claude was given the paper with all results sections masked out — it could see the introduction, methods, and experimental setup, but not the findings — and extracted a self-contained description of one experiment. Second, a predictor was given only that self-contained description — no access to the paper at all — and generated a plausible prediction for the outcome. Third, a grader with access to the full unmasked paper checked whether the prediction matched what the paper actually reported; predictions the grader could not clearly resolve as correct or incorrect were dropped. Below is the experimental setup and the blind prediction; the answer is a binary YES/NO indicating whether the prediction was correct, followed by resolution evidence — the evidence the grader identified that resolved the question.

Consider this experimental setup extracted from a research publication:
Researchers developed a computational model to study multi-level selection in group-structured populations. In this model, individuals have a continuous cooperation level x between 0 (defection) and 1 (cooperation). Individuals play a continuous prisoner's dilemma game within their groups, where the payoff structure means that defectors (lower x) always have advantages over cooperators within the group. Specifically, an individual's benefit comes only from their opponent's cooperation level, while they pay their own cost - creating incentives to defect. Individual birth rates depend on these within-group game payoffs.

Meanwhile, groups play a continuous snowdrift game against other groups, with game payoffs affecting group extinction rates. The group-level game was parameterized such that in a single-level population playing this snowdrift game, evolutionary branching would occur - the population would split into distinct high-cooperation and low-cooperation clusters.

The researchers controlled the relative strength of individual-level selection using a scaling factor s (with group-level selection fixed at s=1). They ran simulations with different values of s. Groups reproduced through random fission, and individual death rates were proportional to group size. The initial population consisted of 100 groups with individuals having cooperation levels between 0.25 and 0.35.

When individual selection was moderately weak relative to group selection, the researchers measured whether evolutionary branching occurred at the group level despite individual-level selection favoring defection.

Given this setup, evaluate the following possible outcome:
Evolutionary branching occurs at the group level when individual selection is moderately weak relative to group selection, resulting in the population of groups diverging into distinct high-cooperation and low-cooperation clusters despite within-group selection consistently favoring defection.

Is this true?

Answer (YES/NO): YES